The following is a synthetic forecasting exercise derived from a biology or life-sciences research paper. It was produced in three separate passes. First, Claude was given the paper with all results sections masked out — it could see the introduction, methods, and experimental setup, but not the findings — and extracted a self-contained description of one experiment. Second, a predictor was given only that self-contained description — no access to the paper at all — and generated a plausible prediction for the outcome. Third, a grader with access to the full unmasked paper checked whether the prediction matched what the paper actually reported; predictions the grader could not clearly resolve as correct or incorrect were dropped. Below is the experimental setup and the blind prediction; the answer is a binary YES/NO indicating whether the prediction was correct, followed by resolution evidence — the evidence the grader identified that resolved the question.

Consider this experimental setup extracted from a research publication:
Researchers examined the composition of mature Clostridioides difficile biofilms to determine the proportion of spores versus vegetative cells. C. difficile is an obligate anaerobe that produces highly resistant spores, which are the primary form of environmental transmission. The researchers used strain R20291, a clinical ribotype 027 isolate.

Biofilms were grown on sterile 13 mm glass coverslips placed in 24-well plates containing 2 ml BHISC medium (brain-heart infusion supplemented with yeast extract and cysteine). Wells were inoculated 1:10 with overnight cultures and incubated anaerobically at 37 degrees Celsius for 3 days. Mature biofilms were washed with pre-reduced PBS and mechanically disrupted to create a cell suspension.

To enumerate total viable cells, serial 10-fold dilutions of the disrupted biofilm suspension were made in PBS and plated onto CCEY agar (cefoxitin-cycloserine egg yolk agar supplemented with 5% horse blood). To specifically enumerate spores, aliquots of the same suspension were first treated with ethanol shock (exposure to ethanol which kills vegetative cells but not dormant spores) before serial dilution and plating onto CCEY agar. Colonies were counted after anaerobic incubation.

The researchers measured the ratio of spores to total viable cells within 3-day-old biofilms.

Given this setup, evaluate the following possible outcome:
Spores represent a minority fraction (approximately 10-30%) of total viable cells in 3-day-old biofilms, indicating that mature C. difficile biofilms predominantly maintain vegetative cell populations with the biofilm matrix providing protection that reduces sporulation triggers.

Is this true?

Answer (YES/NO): YES